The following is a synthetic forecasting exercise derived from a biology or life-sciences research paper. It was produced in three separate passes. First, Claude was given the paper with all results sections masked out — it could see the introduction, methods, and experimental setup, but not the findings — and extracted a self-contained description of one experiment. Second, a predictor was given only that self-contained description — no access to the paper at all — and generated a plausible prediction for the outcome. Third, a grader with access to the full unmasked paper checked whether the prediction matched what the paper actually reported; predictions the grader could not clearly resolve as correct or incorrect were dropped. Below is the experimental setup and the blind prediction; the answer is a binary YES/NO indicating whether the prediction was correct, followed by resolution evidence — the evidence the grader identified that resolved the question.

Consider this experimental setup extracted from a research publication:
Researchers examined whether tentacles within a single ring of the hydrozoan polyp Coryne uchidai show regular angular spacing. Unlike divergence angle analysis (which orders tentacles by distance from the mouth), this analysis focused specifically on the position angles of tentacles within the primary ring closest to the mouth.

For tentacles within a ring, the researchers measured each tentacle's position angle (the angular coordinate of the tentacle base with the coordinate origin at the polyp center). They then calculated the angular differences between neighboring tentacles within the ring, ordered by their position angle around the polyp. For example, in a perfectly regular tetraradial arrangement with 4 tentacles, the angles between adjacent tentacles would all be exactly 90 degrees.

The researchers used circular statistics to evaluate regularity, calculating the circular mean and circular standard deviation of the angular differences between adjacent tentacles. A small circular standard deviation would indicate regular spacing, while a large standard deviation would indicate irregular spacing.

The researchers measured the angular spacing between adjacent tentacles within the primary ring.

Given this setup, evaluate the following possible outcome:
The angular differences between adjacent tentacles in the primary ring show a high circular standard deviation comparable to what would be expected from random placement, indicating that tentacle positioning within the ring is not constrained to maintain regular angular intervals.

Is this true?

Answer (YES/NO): NO